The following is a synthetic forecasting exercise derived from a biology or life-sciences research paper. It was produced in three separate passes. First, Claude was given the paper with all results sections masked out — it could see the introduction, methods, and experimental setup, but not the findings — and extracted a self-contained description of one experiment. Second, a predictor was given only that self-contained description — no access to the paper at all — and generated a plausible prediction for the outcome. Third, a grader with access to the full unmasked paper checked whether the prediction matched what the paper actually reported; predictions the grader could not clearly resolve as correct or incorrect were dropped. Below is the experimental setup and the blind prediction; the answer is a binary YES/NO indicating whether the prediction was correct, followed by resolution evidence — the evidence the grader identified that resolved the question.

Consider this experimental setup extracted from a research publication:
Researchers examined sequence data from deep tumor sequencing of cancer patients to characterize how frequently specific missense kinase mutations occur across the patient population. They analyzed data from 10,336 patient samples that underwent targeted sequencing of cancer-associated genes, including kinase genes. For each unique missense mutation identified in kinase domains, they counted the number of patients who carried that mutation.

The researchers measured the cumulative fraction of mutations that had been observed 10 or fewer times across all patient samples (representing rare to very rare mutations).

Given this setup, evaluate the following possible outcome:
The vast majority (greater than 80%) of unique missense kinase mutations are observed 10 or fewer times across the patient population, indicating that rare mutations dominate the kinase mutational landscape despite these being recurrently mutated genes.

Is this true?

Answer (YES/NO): YES